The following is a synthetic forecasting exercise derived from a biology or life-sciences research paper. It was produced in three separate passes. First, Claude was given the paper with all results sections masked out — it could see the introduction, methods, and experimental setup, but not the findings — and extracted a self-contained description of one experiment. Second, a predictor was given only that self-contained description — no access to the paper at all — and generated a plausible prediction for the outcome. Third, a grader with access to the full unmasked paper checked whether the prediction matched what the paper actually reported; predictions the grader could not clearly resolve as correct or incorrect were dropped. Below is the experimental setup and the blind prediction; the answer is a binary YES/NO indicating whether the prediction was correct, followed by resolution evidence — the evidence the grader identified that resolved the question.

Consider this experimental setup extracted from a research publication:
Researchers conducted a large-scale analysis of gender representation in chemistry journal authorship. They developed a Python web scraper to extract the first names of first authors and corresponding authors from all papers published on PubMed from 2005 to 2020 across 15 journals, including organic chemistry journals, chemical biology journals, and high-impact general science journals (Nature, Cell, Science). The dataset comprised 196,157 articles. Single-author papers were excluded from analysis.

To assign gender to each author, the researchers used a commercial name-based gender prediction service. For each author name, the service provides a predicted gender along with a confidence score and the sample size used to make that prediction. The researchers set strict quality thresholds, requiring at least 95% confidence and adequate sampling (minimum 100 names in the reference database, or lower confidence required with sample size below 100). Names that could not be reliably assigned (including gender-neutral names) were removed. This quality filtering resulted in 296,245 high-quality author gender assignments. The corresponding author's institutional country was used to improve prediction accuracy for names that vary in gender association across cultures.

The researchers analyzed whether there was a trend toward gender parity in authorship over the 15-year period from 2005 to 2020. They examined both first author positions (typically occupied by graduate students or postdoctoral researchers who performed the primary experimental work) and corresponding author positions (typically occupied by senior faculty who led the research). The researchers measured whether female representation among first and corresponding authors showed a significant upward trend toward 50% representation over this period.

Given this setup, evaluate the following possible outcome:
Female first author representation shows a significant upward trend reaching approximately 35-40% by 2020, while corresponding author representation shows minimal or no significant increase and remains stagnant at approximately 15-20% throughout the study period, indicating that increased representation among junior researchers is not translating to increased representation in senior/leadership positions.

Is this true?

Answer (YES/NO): NO